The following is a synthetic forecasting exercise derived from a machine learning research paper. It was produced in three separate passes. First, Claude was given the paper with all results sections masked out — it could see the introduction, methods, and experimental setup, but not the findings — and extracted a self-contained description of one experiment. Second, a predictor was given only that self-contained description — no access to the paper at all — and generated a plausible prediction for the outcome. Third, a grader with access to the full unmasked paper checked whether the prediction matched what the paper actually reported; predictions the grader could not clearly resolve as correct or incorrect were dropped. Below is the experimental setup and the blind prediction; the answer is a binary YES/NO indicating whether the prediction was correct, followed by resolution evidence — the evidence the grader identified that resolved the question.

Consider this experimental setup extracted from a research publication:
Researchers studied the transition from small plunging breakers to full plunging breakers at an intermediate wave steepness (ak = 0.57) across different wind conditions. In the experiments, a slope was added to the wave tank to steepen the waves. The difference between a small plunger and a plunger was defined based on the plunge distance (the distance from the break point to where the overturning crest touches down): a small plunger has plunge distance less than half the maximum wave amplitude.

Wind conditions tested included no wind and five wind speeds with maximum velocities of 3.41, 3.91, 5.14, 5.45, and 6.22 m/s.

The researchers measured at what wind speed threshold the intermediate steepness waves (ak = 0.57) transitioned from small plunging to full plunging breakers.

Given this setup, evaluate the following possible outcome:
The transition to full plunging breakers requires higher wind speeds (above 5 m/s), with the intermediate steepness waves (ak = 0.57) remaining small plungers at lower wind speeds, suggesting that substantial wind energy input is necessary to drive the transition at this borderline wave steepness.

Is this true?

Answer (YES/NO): NO